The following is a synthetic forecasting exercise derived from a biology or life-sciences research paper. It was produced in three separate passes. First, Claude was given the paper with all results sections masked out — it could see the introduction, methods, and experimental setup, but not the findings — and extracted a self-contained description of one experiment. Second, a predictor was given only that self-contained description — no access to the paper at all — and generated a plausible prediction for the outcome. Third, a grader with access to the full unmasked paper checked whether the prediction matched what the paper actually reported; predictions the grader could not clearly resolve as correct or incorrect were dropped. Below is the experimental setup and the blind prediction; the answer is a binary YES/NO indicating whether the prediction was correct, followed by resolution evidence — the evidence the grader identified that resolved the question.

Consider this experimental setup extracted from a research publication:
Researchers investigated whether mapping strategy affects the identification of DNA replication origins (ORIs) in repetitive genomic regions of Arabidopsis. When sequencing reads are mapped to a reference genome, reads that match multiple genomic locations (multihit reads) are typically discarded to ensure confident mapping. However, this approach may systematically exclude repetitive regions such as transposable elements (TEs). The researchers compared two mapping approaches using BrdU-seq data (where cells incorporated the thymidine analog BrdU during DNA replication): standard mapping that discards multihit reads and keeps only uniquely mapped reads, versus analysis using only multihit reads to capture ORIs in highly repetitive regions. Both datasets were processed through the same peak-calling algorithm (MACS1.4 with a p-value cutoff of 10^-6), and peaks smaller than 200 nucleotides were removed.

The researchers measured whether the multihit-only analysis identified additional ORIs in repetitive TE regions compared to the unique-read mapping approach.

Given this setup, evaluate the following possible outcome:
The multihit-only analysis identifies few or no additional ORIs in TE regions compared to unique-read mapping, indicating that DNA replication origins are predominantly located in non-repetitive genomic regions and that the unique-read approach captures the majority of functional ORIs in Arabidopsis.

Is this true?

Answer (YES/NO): YES